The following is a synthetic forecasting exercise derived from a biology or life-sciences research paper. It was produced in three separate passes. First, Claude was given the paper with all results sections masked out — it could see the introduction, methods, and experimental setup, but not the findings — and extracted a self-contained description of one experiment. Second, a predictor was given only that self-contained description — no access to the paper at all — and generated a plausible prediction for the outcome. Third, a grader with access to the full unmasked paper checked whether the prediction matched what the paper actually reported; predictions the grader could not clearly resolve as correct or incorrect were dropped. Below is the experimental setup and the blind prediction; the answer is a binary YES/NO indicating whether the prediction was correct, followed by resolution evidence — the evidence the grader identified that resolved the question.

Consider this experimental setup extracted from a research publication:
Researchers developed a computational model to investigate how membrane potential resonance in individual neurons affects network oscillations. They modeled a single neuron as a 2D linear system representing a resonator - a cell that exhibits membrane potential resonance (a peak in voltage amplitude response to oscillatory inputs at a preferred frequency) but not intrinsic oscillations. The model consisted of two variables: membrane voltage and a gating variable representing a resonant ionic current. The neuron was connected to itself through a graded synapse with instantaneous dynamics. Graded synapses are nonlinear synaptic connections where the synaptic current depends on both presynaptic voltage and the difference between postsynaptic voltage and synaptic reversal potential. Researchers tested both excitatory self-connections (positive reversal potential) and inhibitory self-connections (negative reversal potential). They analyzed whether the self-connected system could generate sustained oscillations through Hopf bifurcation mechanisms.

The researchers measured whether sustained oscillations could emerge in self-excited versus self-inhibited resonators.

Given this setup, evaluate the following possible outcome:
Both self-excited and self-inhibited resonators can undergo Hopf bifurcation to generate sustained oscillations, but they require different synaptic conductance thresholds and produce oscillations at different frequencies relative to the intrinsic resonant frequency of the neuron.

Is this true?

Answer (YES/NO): NO